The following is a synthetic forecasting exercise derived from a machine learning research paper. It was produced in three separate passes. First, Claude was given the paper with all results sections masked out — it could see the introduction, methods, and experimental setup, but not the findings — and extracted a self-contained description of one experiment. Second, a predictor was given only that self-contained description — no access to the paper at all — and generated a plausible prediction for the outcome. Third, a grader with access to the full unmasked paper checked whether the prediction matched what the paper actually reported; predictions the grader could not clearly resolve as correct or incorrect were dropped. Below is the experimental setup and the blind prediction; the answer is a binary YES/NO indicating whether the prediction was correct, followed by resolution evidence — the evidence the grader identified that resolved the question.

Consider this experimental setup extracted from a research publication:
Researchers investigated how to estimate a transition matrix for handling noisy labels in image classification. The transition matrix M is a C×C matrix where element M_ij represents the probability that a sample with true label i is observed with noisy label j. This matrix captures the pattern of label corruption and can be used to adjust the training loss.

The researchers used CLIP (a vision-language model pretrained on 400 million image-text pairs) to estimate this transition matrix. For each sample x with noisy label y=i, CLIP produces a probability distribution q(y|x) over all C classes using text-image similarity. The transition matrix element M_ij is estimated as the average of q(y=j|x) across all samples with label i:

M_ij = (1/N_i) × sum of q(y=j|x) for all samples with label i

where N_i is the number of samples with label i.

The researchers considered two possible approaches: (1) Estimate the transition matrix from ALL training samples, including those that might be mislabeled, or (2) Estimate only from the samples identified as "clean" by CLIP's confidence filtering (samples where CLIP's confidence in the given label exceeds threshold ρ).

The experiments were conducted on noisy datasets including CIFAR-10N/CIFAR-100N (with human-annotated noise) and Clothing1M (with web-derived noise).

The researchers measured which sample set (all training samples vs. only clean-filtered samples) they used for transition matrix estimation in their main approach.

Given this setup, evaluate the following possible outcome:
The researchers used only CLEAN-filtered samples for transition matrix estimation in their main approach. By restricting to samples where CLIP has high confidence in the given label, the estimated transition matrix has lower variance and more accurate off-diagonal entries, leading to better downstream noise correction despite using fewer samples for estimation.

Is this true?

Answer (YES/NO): NO